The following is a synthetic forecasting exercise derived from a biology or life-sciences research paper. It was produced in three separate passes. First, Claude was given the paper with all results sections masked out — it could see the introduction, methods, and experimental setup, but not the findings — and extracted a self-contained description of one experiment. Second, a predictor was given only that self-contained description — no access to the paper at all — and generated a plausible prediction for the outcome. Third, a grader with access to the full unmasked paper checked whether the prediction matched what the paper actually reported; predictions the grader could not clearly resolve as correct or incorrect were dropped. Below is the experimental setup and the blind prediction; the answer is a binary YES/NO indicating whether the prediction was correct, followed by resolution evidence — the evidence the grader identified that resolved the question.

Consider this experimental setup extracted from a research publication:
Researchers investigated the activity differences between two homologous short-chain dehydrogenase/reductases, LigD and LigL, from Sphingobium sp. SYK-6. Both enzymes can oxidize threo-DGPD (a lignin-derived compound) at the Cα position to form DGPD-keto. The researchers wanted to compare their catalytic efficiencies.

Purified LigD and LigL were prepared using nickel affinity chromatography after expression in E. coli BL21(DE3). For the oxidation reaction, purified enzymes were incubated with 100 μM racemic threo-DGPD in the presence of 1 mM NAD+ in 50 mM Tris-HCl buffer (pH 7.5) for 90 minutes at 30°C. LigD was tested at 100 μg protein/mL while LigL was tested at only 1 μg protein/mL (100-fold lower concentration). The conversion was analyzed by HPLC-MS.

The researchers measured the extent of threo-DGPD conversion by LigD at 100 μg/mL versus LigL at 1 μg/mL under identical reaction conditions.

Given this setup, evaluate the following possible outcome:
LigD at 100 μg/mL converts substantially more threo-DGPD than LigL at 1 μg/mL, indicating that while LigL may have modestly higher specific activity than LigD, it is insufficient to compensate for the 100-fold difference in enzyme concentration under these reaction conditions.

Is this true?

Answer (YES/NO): NO